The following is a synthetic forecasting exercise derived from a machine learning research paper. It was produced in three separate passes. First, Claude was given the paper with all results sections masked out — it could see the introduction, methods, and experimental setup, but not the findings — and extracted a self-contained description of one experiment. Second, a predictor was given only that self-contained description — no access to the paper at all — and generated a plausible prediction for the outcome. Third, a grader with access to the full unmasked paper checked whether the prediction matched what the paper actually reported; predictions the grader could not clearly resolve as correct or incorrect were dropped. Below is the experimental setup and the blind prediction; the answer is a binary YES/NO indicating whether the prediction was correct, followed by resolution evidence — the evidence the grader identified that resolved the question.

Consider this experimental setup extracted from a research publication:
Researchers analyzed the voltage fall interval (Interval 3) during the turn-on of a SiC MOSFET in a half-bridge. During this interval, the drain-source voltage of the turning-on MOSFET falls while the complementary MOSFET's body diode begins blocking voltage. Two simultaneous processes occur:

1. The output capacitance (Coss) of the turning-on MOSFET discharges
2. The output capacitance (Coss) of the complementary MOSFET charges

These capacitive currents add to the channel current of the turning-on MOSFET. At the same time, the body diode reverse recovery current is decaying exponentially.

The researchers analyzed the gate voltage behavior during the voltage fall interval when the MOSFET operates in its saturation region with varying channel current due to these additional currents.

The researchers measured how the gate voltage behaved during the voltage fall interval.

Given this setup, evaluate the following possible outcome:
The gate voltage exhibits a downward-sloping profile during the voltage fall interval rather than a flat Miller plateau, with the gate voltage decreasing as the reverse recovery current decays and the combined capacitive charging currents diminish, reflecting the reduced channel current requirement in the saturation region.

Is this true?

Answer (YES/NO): NO